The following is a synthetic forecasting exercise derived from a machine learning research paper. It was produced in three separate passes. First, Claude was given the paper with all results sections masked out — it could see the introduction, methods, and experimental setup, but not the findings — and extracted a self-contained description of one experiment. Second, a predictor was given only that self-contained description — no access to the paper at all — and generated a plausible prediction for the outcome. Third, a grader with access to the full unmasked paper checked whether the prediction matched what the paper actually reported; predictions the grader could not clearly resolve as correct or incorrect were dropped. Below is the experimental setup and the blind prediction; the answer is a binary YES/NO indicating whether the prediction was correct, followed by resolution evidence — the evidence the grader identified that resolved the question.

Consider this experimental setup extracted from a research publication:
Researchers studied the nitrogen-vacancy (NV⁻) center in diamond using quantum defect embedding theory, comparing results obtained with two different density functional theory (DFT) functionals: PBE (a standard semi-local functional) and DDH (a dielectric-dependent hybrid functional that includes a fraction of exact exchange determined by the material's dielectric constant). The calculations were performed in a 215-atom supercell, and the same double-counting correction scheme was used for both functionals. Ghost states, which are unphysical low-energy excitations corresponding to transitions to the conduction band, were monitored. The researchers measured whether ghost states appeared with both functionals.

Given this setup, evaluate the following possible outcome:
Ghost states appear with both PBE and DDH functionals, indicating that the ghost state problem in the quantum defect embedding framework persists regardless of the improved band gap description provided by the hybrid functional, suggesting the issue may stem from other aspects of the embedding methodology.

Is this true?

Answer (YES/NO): YES